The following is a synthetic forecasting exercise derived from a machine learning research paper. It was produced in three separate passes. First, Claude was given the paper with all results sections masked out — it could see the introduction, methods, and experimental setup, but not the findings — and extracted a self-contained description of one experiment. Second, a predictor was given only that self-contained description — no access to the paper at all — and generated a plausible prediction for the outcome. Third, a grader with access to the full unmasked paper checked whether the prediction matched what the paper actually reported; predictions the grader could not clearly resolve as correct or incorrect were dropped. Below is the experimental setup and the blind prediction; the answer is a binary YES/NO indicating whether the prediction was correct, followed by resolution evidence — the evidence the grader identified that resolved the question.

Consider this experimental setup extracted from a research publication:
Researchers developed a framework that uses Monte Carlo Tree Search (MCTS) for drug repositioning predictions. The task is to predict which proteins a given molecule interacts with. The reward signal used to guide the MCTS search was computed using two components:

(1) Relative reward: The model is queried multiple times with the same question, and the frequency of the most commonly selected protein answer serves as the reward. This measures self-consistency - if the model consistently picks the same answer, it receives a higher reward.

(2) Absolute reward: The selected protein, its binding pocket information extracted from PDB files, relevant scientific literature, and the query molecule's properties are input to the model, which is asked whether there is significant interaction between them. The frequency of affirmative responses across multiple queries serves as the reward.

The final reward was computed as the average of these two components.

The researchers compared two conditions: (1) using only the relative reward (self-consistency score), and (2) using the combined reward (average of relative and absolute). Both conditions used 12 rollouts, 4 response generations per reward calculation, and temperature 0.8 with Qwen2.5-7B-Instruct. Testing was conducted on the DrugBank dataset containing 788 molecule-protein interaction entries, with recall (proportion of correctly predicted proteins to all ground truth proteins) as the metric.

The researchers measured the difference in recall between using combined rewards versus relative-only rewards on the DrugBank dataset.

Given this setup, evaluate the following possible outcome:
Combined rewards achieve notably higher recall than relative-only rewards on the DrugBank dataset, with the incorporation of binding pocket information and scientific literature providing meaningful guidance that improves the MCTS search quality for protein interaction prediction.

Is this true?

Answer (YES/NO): NO